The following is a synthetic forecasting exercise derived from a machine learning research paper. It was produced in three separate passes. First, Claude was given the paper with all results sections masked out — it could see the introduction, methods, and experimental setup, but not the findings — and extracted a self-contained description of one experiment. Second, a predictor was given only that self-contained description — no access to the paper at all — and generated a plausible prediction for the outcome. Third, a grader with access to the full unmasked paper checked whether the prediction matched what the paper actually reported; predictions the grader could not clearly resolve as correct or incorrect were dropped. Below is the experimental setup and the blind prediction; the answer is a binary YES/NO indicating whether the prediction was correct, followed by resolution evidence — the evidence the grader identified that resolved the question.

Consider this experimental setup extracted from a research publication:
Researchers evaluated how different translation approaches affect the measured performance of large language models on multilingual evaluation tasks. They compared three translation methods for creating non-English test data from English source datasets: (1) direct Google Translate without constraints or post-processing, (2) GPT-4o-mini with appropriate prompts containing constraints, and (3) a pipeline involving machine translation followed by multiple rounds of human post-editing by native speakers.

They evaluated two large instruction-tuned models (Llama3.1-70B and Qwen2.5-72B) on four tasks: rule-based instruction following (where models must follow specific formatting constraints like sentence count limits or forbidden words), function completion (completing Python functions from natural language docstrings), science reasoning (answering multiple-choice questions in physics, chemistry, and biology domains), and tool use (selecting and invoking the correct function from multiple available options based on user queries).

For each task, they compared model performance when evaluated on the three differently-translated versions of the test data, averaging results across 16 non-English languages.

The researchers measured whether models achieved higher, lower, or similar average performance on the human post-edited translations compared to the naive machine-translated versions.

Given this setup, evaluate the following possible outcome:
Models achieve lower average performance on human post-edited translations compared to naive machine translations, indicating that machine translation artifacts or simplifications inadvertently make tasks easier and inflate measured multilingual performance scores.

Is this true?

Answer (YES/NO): NO